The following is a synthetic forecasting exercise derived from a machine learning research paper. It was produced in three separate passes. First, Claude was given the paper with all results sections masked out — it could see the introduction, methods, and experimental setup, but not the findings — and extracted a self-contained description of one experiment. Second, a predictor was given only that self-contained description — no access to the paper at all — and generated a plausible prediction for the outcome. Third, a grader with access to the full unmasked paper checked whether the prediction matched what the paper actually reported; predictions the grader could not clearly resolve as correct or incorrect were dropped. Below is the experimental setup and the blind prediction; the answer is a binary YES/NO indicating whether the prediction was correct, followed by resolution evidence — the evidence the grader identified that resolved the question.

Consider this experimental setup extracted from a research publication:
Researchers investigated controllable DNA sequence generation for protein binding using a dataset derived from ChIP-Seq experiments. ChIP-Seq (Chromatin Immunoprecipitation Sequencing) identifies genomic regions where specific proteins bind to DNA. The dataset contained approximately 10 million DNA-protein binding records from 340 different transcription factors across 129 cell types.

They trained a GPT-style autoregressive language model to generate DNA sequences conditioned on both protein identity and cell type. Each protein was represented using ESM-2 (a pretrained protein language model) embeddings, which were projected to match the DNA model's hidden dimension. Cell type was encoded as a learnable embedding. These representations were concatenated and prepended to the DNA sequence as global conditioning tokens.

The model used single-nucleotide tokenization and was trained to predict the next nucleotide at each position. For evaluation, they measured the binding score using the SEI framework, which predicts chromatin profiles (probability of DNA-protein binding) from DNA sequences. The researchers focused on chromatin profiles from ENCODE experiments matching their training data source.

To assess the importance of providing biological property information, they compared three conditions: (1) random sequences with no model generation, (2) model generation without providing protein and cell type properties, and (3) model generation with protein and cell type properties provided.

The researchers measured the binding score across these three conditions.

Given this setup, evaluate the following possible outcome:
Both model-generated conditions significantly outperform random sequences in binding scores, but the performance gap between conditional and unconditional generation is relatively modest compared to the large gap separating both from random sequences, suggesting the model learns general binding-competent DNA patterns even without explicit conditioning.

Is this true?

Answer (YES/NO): NO